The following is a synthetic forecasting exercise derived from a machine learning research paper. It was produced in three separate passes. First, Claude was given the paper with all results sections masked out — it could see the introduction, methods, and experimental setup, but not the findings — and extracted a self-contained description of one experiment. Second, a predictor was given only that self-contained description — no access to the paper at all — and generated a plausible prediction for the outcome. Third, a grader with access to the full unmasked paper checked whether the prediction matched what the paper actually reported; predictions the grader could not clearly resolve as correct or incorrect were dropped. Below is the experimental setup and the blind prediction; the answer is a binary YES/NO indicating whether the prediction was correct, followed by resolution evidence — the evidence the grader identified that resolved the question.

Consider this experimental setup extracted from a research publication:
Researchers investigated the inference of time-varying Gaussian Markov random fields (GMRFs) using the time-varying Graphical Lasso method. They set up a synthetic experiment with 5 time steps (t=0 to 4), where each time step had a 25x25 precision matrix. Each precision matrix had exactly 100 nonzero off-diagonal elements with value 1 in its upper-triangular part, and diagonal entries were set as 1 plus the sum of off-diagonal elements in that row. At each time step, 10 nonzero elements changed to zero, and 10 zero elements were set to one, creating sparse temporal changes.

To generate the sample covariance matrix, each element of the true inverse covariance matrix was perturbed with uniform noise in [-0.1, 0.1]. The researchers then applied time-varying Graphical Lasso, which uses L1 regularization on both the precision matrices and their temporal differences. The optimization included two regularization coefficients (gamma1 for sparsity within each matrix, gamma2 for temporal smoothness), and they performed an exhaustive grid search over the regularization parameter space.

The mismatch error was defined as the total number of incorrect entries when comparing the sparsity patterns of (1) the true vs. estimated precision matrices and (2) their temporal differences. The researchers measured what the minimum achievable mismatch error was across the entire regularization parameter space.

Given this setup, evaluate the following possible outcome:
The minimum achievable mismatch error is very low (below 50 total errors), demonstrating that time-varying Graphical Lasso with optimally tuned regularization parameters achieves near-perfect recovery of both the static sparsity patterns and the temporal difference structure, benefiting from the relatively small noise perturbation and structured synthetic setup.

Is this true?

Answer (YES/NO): NO